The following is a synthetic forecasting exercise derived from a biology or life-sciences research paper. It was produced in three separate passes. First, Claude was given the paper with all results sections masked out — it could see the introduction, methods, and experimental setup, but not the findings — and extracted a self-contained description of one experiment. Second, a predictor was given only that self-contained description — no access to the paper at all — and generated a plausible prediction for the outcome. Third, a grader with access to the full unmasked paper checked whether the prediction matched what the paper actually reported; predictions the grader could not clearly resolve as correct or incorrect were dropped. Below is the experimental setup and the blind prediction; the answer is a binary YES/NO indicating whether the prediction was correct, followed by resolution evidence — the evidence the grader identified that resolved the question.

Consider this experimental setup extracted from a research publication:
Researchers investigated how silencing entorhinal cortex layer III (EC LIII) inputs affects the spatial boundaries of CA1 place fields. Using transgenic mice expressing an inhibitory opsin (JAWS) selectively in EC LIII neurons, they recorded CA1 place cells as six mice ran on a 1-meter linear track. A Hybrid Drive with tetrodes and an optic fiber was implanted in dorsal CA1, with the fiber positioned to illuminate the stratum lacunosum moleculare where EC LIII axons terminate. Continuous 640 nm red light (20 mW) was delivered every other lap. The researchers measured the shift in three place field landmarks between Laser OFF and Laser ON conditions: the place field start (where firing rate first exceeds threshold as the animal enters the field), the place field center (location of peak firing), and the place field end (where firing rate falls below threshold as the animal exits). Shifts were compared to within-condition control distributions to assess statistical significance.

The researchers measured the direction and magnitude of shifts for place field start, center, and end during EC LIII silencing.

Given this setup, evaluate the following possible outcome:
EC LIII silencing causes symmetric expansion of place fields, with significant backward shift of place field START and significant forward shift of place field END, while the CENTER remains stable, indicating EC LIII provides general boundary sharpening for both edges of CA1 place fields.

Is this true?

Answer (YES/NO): NO